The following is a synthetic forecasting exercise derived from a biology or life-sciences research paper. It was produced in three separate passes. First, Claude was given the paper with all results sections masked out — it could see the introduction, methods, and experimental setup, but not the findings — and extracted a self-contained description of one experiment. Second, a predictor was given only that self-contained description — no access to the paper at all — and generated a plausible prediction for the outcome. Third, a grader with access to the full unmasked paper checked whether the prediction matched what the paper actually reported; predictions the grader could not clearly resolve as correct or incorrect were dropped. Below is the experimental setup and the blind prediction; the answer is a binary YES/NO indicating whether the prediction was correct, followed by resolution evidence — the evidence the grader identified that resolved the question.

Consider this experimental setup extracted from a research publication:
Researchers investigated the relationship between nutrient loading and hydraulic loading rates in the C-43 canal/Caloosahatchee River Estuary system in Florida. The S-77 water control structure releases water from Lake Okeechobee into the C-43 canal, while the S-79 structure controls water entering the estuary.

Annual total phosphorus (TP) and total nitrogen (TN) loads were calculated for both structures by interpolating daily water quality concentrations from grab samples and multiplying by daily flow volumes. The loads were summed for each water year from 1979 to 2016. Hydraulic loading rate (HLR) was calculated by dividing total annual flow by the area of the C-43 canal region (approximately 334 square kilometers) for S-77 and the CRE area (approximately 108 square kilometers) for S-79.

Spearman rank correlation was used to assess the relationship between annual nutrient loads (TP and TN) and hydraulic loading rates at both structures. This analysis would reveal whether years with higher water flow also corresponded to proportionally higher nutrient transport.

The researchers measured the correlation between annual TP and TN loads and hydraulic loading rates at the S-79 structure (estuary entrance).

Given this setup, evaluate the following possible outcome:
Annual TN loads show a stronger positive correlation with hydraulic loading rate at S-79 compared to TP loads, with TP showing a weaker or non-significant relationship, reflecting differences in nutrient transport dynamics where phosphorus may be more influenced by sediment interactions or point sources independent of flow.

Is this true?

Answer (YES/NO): NO